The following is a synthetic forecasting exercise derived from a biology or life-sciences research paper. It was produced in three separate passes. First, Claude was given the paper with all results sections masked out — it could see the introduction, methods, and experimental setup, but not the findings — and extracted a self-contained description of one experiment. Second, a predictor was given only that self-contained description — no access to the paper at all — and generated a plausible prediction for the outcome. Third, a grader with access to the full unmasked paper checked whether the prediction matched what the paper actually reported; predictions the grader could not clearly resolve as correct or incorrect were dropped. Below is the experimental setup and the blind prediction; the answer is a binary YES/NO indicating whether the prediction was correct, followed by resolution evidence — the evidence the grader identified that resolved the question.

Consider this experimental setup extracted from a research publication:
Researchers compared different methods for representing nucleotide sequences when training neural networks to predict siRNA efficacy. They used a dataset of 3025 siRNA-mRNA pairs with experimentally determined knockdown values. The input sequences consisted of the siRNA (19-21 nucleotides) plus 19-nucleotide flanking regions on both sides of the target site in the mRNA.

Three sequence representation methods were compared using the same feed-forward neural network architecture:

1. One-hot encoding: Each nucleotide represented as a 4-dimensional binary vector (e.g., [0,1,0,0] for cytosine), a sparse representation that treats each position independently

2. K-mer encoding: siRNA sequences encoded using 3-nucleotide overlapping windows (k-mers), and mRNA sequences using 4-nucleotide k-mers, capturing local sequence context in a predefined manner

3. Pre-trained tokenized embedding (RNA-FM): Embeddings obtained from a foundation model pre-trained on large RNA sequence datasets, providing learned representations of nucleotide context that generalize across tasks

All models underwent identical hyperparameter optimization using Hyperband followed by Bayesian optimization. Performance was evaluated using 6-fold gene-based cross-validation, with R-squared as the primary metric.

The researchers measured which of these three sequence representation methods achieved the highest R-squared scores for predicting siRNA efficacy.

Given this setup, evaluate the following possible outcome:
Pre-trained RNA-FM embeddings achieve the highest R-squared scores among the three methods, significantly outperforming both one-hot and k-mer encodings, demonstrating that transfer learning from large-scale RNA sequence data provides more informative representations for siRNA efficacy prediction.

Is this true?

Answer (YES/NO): NO